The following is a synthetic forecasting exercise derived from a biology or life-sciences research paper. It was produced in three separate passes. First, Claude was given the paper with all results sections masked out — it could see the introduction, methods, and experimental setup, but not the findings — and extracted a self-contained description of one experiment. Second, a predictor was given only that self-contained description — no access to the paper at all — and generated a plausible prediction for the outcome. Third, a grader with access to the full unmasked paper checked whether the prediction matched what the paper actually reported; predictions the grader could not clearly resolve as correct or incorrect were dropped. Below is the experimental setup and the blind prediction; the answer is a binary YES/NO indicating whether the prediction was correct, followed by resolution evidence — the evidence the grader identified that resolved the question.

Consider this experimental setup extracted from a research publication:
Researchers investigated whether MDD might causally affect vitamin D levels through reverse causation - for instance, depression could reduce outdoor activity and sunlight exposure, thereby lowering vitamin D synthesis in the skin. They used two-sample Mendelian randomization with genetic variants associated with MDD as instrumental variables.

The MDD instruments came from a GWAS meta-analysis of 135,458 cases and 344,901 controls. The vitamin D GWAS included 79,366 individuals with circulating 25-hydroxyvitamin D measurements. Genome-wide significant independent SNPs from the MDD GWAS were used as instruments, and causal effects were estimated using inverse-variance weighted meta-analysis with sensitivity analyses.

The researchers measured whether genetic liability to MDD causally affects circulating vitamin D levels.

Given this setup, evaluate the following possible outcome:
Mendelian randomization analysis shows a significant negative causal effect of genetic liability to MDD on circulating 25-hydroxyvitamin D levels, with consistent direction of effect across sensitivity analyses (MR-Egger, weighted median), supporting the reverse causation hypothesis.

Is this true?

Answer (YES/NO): NO